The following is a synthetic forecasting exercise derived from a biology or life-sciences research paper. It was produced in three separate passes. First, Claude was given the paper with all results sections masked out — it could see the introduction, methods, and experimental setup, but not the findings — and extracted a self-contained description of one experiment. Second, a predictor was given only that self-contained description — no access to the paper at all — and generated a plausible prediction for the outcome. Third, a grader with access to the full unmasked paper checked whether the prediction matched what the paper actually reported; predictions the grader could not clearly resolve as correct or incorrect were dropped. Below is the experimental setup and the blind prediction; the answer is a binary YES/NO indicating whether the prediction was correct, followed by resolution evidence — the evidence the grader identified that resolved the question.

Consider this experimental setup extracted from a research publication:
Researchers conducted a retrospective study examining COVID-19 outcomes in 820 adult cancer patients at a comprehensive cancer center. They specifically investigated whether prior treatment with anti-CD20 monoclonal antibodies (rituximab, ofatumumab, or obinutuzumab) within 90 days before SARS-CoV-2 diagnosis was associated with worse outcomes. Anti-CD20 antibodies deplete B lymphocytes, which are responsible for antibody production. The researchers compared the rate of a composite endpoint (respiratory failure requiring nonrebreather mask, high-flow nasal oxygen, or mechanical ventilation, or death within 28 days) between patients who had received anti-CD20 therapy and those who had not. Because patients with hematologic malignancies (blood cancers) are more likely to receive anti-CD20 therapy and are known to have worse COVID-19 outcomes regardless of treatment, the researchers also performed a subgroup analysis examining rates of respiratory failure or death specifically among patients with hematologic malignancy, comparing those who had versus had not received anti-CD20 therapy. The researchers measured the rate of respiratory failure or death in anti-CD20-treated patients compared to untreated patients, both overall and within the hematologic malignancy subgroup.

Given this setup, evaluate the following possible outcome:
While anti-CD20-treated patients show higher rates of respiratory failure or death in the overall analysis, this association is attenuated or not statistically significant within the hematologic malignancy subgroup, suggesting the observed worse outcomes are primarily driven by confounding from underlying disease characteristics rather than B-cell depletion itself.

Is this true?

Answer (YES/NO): YES